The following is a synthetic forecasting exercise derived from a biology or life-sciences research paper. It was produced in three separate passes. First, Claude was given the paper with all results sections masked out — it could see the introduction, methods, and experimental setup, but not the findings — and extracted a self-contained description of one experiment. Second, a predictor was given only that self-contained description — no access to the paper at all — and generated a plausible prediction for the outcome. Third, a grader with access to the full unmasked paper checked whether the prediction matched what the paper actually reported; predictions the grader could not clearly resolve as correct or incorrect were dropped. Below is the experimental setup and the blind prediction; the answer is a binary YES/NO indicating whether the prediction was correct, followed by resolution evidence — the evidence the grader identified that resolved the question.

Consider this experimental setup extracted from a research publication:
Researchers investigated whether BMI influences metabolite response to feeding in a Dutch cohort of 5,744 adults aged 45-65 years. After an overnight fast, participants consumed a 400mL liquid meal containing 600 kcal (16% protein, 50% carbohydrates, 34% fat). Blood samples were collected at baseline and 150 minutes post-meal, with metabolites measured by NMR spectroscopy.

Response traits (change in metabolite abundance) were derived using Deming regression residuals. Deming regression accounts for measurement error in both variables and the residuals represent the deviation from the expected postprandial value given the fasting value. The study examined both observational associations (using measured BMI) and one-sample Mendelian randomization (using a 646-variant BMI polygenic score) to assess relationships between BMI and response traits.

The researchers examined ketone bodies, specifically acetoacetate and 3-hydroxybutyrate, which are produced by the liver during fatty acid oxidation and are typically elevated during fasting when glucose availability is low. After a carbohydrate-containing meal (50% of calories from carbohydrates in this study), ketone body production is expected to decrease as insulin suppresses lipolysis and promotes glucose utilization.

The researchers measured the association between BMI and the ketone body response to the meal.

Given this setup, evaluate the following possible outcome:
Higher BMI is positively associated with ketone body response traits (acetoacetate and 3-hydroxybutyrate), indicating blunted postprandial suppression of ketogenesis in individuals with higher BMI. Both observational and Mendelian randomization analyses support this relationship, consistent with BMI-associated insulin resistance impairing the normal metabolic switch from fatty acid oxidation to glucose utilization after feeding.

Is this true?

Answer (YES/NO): NO